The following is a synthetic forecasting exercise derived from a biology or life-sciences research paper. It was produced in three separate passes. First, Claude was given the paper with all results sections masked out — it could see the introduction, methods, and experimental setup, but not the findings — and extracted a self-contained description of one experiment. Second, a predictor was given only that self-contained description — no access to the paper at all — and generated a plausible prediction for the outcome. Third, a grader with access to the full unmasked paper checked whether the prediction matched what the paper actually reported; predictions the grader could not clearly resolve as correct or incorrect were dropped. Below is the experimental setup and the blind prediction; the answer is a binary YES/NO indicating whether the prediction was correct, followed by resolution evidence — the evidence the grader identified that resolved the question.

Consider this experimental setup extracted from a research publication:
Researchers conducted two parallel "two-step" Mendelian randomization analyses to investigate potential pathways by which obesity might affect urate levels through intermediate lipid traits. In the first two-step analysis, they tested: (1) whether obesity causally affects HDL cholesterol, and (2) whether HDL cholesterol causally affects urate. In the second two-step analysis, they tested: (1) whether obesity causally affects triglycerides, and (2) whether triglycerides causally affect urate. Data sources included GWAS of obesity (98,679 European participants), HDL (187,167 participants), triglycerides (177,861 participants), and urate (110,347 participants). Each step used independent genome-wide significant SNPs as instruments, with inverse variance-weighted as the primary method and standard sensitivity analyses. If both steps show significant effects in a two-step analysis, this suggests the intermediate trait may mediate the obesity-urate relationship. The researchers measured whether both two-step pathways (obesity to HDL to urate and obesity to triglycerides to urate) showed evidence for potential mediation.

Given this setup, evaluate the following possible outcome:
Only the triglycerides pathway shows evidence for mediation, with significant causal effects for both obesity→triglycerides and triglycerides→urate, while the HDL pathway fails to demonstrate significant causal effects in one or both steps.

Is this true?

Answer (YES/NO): NO